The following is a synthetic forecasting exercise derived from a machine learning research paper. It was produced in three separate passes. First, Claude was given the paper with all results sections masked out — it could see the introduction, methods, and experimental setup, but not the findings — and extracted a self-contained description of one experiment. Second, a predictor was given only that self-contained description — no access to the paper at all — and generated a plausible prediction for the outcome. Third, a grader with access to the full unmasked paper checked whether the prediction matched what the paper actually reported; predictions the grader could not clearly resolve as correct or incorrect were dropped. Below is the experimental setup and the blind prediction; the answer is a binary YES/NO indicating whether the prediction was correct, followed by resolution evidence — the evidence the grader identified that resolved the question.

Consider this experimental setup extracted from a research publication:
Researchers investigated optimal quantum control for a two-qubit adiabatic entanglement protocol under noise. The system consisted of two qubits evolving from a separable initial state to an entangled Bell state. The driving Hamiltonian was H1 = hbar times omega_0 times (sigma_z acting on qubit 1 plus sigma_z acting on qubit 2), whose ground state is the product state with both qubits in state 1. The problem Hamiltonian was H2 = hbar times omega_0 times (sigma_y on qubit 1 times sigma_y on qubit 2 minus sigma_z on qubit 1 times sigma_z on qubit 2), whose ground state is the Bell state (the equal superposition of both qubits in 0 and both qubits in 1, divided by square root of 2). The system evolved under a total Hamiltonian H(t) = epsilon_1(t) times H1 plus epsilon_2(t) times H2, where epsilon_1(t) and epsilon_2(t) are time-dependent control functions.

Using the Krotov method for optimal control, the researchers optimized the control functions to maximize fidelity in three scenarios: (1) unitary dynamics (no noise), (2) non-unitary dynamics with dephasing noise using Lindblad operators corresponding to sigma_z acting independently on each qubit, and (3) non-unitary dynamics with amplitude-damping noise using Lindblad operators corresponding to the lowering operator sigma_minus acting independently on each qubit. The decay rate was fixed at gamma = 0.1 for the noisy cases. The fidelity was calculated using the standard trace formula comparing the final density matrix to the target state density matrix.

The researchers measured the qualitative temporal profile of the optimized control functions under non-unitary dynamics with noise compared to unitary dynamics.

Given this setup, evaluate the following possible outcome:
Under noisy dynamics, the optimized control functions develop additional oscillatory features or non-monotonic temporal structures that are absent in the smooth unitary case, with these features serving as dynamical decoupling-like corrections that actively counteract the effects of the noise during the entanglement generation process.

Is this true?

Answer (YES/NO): NO